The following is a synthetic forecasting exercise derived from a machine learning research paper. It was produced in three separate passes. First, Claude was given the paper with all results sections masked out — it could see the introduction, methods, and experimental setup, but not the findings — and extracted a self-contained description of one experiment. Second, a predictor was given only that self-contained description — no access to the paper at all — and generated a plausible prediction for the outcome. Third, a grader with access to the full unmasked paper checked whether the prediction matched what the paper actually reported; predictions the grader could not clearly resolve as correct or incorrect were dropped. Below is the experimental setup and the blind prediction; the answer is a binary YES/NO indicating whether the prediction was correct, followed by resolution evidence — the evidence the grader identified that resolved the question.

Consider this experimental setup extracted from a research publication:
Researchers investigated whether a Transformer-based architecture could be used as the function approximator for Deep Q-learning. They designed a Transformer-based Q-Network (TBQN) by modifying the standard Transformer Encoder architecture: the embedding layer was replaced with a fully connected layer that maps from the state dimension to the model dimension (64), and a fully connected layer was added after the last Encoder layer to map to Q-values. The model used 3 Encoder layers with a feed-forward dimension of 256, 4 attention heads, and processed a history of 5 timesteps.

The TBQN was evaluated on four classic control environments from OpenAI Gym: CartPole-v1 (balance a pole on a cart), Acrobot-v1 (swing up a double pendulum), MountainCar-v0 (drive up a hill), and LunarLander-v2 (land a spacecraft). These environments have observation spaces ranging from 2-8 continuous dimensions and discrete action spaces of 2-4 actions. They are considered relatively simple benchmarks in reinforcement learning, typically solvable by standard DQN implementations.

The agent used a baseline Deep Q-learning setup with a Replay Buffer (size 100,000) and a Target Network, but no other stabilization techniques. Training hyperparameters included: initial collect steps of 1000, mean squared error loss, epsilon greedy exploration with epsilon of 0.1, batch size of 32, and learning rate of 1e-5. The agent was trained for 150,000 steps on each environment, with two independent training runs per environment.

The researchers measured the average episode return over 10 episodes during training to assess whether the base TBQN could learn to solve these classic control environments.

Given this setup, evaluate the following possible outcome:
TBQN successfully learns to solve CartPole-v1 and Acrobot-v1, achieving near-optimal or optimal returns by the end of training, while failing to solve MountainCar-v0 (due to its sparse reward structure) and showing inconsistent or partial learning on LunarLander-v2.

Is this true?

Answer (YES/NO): NO